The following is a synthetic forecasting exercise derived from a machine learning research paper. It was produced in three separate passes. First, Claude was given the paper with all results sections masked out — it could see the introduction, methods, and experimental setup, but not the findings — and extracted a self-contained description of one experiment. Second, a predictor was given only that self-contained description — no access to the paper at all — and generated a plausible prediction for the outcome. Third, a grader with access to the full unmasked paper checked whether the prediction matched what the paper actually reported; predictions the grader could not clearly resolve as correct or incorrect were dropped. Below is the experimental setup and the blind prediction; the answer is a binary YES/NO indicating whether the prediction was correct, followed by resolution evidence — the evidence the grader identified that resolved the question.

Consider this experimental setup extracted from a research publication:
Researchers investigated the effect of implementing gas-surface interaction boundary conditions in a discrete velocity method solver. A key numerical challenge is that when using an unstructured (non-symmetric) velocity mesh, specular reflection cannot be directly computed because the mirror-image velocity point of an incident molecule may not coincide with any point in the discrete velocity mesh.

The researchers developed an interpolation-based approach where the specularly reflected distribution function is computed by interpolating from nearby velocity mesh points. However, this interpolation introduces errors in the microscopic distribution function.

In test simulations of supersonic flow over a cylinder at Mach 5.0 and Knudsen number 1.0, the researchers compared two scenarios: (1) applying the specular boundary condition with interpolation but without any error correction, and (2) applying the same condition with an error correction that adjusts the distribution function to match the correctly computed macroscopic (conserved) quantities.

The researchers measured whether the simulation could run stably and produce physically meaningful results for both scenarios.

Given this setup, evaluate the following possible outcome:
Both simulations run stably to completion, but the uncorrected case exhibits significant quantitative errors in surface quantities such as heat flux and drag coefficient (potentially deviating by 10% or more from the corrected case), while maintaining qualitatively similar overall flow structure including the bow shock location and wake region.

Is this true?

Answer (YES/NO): NO